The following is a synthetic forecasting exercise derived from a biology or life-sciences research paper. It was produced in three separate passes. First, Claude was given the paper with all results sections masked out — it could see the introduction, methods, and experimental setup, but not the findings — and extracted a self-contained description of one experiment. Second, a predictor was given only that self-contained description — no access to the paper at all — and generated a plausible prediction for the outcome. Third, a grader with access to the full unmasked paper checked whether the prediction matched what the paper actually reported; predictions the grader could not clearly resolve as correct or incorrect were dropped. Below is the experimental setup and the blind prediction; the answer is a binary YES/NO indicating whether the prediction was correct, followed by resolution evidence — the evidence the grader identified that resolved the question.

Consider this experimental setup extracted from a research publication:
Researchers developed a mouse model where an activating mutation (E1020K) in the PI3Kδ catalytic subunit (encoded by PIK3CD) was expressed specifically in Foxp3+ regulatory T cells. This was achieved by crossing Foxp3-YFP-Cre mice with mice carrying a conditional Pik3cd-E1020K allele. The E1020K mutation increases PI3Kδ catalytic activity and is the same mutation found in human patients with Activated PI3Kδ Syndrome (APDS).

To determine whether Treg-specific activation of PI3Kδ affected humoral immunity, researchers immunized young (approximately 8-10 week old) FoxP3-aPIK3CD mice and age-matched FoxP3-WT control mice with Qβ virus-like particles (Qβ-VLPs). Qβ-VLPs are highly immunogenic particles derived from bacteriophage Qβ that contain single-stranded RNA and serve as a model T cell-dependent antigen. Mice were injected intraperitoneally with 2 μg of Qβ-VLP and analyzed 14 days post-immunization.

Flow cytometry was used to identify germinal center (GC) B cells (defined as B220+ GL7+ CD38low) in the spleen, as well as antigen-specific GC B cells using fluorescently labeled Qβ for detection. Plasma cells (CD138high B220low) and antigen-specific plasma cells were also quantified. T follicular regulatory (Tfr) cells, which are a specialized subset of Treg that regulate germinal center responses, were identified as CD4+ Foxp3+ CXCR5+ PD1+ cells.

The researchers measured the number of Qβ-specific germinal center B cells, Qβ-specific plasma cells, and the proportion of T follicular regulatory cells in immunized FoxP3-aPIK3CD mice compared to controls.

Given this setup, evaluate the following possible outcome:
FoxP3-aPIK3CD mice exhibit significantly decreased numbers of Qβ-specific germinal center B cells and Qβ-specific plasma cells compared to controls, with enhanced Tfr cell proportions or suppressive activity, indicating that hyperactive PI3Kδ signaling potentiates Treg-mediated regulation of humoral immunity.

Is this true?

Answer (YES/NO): NO